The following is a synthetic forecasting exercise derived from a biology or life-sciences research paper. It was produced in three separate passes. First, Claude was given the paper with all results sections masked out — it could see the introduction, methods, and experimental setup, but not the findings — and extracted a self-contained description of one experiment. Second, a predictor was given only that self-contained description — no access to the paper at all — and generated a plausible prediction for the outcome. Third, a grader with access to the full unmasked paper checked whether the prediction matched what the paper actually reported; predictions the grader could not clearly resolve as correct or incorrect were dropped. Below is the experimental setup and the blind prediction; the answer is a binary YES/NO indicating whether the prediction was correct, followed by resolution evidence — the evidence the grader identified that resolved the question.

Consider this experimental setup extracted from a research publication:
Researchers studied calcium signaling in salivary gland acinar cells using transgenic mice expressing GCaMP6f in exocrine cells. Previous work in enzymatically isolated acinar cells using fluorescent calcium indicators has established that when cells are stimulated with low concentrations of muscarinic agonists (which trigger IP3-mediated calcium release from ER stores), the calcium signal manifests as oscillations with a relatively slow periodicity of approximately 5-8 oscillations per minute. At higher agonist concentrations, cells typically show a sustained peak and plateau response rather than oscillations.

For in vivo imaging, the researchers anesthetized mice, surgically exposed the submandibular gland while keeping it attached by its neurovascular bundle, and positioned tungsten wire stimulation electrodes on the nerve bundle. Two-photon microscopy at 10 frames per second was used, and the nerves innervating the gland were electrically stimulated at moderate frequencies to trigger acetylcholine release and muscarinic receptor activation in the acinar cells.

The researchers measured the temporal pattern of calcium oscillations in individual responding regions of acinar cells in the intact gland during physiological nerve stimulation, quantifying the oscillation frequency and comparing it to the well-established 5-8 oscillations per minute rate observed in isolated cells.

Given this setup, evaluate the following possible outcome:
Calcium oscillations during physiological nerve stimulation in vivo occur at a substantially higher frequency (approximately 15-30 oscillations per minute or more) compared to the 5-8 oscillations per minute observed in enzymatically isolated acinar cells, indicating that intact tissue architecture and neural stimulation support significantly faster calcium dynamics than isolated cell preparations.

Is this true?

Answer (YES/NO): YES